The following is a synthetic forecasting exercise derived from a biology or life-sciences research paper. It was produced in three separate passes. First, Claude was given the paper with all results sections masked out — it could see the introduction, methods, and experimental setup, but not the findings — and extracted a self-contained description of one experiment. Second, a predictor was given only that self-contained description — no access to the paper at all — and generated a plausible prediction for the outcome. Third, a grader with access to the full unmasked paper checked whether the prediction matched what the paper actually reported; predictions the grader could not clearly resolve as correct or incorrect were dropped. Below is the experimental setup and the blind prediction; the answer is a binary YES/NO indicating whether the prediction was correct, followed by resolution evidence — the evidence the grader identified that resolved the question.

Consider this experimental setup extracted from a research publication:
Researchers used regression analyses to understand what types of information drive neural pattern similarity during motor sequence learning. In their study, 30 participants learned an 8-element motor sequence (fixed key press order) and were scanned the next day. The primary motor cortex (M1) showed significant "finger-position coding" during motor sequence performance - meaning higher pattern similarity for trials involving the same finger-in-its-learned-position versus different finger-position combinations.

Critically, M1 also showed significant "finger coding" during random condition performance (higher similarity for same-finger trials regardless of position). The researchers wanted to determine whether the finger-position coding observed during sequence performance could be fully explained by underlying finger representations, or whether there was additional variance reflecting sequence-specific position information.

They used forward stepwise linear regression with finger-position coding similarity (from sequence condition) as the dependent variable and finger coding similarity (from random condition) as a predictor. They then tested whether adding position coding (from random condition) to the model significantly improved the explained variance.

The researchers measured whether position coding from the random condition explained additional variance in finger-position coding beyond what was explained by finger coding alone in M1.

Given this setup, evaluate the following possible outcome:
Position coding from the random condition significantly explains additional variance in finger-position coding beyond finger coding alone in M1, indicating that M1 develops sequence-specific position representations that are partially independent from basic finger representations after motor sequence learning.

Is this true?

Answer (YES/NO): NO